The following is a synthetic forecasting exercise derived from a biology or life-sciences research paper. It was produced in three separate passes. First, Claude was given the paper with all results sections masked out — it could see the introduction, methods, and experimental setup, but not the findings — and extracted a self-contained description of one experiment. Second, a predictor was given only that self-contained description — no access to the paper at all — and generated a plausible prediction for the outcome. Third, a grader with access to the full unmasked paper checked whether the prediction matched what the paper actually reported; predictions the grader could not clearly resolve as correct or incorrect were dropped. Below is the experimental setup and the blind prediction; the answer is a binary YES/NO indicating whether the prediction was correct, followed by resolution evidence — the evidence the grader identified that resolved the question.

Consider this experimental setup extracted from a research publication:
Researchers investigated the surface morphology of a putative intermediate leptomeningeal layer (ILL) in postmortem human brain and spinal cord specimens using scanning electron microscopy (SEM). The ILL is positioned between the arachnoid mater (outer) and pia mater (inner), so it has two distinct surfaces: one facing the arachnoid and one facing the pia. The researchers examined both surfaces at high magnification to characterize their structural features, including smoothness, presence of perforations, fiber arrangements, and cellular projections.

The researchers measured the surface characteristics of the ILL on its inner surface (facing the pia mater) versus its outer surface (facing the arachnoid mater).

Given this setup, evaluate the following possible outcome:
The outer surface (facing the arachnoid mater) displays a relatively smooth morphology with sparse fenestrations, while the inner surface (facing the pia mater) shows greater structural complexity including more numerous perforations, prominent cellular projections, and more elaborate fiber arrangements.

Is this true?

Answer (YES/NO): NO